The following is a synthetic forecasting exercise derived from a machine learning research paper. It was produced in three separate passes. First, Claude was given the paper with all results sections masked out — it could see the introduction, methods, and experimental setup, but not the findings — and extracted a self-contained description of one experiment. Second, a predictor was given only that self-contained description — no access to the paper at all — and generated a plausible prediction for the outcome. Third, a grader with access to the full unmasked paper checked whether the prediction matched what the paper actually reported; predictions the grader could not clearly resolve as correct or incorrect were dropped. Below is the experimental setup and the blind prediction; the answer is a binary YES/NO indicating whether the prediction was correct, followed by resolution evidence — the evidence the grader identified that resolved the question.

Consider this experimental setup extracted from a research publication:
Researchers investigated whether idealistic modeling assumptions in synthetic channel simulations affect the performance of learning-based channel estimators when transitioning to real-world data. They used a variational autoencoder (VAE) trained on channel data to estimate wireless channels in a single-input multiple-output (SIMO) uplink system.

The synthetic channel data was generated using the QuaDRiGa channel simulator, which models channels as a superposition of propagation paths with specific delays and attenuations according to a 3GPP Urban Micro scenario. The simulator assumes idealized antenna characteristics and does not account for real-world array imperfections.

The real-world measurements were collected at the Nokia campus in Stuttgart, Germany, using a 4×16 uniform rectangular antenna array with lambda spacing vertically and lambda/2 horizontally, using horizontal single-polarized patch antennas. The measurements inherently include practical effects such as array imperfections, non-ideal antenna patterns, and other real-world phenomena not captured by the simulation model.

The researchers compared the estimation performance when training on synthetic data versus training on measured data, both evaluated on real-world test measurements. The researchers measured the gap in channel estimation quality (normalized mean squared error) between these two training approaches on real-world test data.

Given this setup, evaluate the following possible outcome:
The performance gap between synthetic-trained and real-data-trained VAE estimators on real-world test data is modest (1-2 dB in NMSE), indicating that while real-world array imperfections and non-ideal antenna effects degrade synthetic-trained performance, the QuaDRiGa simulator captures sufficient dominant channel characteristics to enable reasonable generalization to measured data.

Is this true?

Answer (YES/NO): NO